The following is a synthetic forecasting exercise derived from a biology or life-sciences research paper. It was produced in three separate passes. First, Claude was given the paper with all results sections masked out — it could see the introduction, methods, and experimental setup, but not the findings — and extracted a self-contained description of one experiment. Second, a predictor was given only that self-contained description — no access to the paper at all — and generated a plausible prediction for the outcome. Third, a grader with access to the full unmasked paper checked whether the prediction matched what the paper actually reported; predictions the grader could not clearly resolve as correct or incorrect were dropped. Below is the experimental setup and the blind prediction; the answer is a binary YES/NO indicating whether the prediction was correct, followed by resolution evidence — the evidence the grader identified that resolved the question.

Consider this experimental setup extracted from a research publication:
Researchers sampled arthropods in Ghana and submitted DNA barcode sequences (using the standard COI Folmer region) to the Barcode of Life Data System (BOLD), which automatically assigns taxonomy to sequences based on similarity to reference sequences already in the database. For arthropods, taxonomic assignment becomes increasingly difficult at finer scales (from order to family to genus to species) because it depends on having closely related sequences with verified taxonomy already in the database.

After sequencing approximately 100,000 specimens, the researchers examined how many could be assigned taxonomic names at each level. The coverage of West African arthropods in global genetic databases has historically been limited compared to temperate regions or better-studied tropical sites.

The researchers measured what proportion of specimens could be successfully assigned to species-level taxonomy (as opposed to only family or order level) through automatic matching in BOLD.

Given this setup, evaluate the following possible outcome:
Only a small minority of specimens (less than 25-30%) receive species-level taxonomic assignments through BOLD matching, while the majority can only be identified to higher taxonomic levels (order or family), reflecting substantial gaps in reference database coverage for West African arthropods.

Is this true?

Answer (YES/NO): YES